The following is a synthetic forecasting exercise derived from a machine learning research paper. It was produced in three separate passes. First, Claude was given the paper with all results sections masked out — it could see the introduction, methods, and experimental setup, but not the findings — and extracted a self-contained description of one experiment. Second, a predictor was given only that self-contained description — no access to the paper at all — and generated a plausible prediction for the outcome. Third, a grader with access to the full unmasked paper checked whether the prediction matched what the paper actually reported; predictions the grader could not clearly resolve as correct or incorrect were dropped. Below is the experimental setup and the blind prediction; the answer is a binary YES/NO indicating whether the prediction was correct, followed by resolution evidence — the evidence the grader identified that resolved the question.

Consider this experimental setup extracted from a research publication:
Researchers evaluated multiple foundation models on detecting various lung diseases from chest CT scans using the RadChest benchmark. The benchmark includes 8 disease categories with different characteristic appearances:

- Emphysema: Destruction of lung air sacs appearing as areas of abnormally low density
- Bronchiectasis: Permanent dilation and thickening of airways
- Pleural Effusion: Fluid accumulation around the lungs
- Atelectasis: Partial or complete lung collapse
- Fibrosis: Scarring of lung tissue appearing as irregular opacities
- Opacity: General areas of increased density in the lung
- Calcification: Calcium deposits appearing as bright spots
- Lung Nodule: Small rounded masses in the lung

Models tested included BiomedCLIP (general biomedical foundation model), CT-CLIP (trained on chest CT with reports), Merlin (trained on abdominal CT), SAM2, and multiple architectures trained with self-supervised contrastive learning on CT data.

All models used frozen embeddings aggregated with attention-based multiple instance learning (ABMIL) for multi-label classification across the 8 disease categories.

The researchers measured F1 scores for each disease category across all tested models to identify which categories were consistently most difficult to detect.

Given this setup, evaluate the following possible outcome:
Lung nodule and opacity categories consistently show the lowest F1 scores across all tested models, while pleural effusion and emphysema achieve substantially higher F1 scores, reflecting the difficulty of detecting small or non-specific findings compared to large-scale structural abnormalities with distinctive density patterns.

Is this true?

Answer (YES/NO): NO